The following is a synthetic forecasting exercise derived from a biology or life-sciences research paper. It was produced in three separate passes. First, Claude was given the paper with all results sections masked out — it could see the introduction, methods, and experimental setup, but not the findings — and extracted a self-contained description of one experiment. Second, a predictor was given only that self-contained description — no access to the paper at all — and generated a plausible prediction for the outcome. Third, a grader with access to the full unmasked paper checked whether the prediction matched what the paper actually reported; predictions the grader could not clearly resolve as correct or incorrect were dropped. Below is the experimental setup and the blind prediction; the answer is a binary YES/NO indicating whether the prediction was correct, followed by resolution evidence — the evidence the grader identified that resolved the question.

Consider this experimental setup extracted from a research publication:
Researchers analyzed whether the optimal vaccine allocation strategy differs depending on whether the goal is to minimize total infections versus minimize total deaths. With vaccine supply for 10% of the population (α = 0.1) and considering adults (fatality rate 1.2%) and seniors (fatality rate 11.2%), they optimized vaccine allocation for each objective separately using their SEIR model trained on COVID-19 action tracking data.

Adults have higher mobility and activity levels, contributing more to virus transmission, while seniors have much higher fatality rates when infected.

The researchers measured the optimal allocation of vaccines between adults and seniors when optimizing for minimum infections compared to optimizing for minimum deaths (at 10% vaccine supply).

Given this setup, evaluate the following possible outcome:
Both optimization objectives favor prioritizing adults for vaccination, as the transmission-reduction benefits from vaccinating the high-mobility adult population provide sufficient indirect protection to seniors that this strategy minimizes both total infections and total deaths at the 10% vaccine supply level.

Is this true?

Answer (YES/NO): NO